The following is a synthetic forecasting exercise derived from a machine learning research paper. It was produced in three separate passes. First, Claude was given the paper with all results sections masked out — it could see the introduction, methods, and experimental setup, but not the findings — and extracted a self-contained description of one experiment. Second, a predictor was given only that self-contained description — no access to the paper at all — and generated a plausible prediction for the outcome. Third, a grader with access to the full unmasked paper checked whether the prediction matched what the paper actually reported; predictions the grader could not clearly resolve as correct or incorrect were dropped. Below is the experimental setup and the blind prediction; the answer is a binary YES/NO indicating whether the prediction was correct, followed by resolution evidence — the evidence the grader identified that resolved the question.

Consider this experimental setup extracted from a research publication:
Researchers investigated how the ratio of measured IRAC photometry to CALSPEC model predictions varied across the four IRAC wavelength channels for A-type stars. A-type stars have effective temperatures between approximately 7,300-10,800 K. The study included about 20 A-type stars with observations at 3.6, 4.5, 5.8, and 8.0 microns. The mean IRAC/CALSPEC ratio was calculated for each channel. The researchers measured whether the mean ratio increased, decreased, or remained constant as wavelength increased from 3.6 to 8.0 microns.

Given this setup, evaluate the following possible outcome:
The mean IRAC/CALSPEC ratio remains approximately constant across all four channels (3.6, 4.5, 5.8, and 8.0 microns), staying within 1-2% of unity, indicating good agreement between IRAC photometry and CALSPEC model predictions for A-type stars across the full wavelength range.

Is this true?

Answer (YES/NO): NO